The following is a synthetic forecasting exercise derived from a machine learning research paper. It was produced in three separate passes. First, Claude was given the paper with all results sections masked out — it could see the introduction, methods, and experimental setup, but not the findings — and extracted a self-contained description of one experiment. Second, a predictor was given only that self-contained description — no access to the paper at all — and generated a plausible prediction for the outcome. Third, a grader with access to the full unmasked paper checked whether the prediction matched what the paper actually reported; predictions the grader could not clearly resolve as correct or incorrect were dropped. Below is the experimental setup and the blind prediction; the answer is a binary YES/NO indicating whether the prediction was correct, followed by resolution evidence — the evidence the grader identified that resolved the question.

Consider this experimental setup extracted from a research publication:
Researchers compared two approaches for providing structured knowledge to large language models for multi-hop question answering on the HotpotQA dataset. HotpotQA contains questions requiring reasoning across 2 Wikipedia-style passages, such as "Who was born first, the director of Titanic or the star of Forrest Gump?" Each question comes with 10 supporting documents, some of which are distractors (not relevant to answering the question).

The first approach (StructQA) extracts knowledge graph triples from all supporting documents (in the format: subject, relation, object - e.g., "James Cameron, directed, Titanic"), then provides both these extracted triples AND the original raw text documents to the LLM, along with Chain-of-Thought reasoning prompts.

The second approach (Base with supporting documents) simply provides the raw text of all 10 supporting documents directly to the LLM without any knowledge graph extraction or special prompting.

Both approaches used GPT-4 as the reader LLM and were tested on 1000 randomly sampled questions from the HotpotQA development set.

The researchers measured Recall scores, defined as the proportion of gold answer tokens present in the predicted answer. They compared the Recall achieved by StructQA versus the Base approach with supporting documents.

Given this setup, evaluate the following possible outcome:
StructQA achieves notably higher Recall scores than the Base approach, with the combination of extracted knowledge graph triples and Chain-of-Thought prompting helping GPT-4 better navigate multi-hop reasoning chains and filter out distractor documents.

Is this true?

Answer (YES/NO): NO